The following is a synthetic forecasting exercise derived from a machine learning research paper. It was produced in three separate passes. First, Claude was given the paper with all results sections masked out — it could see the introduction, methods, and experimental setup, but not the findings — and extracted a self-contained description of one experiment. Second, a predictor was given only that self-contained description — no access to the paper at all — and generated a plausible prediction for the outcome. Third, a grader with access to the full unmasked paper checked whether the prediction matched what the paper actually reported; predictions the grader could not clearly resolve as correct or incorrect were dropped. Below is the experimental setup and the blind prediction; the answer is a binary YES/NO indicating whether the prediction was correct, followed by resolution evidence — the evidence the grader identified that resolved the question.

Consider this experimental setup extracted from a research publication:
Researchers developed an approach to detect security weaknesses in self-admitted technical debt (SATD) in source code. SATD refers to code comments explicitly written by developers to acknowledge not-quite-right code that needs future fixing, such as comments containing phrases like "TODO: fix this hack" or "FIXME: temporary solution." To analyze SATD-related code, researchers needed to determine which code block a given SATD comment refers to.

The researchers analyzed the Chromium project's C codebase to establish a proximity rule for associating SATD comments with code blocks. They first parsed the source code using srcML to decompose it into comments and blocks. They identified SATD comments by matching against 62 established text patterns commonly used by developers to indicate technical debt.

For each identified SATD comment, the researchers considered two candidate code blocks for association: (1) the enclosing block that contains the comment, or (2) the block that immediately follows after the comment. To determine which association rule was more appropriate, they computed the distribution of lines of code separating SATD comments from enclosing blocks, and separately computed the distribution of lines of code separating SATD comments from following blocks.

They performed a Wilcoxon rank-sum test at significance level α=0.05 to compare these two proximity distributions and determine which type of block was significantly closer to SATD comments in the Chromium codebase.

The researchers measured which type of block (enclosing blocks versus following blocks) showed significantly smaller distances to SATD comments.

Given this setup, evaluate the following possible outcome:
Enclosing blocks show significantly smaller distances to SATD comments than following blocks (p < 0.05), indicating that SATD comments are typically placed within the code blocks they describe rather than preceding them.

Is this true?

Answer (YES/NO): NO